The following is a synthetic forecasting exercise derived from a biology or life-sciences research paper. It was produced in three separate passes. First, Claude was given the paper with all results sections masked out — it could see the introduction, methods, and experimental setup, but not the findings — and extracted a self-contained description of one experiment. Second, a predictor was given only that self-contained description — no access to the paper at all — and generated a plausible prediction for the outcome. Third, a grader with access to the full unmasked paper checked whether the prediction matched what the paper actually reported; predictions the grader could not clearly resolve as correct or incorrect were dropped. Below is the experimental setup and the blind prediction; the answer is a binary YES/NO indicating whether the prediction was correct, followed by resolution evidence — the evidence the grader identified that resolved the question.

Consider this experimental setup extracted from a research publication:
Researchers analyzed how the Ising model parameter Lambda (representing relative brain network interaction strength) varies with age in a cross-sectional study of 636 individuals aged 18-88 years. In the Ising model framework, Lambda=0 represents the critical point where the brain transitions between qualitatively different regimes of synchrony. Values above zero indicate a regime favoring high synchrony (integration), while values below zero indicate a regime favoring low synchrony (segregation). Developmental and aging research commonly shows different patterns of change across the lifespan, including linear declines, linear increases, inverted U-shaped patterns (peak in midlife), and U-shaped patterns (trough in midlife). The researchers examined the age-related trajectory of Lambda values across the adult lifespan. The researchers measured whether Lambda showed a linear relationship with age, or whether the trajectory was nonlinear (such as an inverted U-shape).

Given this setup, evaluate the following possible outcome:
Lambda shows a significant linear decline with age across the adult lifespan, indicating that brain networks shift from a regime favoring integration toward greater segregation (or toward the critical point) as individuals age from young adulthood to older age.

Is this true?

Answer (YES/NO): NO